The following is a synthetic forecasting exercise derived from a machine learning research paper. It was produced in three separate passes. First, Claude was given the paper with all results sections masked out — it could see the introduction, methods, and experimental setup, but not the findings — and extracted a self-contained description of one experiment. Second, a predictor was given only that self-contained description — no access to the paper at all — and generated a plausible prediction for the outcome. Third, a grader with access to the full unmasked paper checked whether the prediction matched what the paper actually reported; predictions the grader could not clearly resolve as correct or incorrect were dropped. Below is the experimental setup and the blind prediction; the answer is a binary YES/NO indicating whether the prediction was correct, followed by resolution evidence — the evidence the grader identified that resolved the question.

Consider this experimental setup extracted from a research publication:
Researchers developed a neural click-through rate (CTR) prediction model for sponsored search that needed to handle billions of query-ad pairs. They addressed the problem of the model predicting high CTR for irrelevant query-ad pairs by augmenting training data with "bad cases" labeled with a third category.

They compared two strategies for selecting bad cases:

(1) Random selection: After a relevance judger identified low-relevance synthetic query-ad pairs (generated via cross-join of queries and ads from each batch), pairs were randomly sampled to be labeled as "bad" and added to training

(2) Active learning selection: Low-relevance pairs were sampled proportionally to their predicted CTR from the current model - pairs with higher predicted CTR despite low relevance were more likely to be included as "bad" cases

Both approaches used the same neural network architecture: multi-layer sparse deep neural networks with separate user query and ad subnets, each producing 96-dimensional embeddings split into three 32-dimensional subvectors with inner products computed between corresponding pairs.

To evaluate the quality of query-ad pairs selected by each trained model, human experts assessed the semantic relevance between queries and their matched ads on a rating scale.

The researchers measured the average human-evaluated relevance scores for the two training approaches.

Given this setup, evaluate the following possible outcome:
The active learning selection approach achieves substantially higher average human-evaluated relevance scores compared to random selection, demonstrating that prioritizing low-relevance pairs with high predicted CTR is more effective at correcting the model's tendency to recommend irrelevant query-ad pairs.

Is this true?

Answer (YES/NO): YES